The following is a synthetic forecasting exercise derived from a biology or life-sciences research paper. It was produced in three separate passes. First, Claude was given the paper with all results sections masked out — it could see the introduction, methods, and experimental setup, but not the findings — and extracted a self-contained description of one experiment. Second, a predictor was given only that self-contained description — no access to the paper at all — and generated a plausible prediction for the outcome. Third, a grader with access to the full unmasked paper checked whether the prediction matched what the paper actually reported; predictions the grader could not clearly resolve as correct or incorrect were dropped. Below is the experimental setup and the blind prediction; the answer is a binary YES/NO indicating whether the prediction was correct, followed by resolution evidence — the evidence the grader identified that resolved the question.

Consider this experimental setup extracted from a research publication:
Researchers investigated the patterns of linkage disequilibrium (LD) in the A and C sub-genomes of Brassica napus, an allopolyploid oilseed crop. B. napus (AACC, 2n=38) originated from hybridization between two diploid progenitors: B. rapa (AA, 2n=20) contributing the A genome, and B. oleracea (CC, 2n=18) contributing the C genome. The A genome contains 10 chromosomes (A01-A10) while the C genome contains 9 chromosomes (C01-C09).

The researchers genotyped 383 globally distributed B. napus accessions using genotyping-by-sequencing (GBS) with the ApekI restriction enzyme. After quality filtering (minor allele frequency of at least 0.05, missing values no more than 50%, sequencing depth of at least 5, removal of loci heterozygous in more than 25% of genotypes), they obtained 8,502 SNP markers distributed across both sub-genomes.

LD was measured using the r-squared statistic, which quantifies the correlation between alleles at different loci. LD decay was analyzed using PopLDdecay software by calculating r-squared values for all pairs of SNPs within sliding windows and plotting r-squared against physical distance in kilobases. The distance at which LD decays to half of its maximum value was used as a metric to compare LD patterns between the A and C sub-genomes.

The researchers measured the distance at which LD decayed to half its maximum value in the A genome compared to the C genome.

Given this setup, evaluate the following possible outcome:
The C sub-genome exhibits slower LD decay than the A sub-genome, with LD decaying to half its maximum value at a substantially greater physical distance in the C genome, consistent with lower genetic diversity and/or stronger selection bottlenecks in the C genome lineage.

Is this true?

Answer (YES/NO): YES